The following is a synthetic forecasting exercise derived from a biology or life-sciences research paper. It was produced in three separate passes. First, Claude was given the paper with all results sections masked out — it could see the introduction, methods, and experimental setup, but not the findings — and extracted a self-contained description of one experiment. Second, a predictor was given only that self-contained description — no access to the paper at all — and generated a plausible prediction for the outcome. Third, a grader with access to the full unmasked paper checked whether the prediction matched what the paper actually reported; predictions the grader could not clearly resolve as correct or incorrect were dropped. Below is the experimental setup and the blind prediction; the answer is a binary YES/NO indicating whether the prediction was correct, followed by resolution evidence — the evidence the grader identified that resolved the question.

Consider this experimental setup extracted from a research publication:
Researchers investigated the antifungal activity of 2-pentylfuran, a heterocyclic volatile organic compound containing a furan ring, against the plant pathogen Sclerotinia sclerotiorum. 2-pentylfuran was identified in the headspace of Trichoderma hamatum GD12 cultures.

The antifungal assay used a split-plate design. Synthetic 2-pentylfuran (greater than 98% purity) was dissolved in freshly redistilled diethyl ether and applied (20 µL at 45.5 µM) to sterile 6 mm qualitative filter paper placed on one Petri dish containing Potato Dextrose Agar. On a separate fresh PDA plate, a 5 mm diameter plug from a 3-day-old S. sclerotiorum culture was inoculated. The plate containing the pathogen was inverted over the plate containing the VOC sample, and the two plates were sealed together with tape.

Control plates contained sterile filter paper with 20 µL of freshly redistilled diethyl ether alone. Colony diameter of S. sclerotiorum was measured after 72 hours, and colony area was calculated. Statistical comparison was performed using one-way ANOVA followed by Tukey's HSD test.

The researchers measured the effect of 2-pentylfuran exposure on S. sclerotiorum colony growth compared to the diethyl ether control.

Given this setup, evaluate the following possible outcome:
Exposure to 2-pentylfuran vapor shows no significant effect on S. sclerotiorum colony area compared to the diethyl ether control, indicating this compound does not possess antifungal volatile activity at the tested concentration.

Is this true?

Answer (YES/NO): NO